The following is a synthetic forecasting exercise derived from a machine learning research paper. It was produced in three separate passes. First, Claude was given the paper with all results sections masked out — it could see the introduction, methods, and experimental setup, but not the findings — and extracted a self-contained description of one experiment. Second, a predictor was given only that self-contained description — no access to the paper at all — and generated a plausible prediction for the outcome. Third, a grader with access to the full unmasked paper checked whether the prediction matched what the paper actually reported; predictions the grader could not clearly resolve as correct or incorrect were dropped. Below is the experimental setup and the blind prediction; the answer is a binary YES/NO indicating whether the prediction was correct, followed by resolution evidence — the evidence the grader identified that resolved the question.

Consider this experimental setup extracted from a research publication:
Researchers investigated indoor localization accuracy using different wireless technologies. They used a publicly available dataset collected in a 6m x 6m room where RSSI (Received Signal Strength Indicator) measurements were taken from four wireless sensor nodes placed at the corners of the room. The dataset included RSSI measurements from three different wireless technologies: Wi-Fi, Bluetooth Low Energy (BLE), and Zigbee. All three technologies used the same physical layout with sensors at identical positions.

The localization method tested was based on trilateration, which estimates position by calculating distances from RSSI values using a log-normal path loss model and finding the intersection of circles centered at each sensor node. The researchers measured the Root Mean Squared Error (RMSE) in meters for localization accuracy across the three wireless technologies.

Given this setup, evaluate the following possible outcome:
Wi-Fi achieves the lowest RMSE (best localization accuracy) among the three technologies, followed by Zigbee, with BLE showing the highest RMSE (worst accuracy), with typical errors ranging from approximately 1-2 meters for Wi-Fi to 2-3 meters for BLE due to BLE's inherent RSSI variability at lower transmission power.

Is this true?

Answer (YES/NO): NO